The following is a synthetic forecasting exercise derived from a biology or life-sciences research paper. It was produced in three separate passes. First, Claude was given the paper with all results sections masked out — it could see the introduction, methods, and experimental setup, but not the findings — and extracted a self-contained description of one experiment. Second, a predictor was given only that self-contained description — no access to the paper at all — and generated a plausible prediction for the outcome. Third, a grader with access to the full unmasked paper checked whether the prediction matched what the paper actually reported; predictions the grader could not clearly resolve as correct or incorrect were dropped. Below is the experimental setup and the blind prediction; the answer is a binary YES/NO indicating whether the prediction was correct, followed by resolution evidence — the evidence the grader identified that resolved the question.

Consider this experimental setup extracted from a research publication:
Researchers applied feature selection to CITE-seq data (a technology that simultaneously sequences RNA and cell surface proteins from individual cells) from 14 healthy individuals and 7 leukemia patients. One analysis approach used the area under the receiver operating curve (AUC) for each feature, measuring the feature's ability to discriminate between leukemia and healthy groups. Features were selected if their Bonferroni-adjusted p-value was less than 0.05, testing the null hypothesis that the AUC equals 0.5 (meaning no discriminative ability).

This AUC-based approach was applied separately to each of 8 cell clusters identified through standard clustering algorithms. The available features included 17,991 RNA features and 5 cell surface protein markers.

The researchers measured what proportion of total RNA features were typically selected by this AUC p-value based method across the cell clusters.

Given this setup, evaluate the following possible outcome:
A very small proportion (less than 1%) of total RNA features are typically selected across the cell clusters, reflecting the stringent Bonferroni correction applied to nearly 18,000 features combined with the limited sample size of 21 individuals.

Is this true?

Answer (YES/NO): NO